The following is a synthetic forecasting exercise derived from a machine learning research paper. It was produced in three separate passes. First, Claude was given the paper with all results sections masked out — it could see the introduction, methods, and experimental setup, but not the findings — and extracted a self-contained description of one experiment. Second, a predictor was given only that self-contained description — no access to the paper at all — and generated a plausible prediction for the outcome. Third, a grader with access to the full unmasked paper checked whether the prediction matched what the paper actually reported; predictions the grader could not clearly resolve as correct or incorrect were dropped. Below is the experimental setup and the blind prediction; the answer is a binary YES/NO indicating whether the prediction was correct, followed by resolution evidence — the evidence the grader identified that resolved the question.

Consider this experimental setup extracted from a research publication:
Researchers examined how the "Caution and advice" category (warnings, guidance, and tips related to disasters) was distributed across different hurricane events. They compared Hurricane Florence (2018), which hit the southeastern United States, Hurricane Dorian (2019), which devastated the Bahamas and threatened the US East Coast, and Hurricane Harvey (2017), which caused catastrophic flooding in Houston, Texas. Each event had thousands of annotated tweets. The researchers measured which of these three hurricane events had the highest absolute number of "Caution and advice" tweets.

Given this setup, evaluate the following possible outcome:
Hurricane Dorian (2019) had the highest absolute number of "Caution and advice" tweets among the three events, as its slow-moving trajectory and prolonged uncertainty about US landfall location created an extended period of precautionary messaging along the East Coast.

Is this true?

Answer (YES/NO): YES